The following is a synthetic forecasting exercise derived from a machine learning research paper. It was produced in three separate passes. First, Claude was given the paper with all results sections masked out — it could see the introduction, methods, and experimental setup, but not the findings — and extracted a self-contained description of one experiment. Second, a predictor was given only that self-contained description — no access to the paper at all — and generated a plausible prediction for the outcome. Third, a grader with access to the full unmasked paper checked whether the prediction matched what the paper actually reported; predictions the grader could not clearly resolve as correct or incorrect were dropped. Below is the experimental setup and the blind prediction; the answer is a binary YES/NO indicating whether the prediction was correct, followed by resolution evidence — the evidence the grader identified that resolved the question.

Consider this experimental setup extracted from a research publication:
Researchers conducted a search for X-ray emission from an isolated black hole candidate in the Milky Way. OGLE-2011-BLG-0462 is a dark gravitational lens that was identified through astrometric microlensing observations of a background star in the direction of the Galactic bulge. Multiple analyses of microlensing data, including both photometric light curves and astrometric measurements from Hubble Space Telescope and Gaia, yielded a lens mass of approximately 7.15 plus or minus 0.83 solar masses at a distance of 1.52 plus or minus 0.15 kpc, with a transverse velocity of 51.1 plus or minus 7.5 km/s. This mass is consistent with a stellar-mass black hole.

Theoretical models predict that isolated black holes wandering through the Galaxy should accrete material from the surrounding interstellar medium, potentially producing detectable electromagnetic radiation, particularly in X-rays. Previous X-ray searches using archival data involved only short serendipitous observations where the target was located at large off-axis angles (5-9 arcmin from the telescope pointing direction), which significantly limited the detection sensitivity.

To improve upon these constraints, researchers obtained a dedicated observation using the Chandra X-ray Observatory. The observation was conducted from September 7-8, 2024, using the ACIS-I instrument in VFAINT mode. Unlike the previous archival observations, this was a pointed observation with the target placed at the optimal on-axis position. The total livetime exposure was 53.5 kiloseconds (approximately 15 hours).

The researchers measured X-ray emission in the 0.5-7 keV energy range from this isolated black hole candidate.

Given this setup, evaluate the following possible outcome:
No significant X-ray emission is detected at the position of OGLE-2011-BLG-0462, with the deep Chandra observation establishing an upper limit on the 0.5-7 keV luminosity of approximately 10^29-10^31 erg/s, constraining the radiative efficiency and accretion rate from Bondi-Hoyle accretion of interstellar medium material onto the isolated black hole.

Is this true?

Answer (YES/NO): YES